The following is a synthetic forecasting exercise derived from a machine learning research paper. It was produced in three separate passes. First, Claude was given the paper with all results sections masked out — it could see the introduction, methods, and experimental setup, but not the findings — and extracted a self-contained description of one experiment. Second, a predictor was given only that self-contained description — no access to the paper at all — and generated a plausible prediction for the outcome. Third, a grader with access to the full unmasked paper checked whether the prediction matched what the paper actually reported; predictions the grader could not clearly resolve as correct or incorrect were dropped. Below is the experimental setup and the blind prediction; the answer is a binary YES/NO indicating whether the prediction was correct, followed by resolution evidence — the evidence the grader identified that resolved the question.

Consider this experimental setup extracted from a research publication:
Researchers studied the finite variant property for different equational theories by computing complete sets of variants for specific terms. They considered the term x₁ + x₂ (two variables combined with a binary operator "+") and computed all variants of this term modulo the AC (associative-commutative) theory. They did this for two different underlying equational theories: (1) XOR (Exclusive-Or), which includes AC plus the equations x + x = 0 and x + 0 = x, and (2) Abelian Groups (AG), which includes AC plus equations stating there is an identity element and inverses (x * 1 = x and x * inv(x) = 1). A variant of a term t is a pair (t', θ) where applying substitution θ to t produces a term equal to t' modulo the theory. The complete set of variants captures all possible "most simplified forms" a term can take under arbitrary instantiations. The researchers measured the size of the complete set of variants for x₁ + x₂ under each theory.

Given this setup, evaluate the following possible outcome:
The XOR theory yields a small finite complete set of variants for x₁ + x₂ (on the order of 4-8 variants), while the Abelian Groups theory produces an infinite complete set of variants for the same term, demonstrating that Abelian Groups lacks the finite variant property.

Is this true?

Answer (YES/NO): NO